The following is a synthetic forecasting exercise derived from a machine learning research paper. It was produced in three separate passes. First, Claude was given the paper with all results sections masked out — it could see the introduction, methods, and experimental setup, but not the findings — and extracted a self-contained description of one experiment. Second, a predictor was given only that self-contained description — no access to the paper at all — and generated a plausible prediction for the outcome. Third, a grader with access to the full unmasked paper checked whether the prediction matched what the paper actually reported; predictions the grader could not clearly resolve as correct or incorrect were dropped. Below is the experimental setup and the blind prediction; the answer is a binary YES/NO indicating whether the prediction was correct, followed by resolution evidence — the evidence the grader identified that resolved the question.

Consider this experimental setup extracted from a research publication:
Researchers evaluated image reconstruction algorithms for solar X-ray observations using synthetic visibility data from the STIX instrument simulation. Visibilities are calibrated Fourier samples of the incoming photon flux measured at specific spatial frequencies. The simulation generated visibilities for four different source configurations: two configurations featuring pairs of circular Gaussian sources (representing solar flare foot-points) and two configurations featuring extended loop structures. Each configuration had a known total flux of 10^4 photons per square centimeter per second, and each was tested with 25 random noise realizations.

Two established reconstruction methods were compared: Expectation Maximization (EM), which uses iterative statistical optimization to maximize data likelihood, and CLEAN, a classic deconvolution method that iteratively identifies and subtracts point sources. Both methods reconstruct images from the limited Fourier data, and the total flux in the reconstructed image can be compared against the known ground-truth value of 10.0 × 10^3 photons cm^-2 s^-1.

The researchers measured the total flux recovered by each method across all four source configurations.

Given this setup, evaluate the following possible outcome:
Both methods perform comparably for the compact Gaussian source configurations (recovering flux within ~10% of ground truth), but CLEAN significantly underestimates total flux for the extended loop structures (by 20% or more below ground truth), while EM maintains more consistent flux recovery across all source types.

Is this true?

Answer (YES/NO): NO